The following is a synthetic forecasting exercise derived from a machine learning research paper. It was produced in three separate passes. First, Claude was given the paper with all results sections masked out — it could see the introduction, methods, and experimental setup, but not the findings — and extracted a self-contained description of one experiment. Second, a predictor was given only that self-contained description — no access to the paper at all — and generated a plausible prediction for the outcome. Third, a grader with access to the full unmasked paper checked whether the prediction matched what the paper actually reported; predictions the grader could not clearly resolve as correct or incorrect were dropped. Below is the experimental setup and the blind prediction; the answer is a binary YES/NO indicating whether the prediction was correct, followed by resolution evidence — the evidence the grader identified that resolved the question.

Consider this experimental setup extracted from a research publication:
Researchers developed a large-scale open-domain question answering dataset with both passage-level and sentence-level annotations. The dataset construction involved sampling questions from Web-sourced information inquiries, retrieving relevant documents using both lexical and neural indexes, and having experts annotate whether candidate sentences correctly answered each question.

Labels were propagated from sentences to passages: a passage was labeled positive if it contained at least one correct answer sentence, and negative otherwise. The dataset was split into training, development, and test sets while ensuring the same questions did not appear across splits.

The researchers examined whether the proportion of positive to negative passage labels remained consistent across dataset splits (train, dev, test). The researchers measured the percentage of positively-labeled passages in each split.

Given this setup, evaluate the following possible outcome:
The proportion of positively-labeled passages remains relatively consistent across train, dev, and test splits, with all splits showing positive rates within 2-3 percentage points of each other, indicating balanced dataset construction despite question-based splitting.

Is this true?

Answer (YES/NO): YES